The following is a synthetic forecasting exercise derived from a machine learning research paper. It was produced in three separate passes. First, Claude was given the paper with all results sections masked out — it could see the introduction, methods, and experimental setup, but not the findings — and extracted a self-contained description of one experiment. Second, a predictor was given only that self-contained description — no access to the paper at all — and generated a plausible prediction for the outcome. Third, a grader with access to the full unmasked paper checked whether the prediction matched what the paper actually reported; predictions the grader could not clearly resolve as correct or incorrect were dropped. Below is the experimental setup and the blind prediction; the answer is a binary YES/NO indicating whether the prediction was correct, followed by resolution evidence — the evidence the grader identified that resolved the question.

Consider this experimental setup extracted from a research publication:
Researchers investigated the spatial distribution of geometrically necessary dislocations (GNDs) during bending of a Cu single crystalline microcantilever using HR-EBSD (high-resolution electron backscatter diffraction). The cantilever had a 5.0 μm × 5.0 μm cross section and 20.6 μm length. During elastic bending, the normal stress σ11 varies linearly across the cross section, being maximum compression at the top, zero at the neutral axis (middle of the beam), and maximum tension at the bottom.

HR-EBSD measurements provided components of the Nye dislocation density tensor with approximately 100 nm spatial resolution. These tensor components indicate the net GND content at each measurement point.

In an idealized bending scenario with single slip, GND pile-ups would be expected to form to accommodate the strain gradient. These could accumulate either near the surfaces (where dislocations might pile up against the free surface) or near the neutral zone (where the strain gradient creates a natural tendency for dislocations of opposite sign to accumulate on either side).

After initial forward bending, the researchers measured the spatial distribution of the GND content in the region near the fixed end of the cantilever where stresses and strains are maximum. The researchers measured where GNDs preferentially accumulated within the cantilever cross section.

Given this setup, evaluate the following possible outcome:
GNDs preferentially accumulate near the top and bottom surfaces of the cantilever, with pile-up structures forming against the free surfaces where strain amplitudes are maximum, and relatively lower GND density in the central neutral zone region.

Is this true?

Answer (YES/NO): NO